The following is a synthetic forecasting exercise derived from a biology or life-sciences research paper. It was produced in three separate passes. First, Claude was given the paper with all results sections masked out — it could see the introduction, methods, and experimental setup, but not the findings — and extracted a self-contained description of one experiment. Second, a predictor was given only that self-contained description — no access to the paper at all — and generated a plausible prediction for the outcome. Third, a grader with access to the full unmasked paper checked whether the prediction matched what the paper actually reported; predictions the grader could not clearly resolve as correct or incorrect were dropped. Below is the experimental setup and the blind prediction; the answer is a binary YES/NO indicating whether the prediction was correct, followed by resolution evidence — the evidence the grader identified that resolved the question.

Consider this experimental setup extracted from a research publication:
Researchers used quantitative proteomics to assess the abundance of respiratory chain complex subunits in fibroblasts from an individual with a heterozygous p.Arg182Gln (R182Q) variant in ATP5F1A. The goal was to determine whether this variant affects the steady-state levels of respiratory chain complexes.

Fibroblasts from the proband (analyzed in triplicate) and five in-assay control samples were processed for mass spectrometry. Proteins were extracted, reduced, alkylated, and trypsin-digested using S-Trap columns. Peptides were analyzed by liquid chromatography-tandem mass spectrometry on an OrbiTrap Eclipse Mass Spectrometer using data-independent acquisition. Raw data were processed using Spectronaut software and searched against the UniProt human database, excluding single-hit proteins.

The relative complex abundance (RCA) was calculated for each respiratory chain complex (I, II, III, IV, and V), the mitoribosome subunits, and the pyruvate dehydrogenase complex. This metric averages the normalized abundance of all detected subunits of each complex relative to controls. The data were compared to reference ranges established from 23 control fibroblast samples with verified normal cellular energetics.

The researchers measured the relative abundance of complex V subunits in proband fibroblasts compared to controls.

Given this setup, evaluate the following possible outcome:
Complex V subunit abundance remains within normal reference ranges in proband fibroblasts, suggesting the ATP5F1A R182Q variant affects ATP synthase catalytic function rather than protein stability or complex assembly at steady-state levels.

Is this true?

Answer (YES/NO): NO